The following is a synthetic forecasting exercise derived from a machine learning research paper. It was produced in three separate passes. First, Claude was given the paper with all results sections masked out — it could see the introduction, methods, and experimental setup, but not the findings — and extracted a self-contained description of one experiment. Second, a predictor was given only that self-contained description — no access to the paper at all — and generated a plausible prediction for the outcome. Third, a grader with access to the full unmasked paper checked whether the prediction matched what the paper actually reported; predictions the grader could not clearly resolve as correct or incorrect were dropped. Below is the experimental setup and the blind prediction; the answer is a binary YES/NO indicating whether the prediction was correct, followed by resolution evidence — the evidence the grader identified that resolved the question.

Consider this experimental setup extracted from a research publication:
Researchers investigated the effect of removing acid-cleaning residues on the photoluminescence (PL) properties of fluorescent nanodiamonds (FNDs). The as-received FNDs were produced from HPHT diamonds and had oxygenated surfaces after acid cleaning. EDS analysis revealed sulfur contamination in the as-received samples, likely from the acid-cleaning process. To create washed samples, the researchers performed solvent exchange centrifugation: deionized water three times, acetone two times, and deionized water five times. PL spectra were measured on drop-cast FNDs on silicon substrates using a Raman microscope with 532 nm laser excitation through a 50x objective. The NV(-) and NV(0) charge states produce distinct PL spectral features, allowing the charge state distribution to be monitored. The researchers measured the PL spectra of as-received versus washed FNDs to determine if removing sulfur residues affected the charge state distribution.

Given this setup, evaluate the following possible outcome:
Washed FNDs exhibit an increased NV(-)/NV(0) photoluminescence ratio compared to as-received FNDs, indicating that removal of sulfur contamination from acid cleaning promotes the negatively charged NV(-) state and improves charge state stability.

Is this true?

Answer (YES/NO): NO